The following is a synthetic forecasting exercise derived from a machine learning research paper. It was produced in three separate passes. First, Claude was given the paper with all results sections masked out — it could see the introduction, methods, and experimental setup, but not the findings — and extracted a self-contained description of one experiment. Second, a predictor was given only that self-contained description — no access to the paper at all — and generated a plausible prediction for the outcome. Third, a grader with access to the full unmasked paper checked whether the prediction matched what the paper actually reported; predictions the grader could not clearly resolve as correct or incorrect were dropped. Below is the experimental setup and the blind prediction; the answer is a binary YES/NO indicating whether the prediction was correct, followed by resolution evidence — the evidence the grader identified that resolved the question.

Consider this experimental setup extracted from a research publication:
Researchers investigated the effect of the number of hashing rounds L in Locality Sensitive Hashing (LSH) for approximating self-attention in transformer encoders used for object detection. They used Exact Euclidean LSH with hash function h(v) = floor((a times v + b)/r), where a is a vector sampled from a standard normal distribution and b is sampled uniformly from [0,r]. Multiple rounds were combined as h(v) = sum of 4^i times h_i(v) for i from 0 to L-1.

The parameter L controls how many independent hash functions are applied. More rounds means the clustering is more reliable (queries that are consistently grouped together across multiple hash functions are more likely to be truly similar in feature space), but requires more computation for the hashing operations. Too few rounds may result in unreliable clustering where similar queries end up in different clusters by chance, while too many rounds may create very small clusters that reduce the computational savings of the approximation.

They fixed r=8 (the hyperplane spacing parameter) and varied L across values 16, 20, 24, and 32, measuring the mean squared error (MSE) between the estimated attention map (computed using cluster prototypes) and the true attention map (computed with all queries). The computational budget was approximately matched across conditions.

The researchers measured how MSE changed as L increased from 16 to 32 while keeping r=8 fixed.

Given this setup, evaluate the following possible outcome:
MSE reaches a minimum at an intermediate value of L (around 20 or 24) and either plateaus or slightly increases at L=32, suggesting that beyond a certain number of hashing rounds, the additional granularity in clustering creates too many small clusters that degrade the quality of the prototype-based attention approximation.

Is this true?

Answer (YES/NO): NO